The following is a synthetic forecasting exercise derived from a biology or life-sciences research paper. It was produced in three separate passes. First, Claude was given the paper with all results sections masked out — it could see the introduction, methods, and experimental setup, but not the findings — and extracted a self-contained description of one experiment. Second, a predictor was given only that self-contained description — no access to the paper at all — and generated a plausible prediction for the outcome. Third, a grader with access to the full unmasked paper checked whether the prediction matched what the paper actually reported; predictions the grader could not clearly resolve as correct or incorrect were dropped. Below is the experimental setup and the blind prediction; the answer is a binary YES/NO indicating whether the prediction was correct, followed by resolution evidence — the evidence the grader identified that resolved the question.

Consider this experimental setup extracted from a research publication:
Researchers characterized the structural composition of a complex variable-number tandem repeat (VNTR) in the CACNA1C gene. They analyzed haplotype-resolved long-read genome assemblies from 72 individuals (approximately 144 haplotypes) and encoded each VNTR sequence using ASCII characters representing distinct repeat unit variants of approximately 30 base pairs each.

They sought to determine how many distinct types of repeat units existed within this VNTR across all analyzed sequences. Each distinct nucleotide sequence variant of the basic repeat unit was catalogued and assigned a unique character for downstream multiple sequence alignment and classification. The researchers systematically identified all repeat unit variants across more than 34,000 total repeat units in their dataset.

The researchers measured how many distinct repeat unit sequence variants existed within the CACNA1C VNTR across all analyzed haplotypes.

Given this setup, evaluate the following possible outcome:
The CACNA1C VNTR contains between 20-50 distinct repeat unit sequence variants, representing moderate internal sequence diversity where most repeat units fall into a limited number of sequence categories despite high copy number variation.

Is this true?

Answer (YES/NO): NO